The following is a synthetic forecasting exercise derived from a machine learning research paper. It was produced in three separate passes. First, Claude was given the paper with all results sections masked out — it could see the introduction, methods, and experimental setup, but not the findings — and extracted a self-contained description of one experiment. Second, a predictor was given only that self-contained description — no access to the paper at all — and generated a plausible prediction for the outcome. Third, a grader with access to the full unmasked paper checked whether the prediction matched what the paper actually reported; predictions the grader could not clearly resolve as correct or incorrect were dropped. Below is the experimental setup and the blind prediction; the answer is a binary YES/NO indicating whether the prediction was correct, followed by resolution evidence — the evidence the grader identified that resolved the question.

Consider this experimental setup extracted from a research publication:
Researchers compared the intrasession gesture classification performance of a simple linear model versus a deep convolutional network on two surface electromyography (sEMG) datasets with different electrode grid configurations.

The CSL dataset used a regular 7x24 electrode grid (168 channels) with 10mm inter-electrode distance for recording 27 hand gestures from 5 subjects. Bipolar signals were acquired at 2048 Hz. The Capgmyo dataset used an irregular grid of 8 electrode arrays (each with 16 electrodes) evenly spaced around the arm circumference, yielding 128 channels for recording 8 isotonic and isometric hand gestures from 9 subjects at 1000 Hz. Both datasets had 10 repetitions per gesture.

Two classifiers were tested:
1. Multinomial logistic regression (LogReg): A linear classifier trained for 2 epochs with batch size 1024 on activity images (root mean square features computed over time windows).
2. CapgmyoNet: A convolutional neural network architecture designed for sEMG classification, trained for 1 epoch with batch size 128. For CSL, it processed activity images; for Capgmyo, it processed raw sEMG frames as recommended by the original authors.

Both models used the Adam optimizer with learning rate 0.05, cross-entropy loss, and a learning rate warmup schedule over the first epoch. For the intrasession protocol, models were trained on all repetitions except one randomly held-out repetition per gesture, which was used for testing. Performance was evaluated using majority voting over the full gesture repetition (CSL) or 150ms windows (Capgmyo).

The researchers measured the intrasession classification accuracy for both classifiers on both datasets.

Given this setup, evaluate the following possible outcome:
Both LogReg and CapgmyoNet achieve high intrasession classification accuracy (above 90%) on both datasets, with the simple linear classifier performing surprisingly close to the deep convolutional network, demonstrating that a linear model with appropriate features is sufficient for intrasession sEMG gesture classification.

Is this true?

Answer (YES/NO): NO